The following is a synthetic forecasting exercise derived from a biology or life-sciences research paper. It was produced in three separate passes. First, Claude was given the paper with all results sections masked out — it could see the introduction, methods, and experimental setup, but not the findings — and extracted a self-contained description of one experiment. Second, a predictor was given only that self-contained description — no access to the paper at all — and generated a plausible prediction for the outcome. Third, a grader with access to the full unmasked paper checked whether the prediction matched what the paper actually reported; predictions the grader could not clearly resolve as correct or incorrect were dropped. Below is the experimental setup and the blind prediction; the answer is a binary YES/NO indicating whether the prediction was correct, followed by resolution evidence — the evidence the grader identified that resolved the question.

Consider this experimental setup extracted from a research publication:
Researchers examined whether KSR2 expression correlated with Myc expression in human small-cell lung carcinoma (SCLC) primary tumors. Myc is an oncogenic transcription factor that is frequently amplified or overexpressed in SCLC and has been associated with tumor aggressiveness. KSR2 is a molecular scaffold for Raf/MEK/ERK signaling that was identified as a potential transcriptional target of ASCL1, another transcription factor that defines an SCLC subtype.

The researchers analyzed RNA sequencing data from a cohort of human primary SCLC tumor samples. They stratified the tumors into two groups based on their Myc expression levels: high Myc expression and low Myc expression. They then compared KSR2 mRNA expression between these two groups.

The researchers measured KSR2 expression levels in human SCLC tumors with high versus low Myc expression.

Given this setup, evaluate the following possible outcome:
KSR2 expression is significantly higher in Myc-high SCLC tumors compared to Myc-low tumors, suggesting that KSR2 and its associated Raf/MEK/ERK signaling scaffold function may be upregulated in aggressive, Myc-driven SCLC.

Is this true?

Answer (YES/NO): NO